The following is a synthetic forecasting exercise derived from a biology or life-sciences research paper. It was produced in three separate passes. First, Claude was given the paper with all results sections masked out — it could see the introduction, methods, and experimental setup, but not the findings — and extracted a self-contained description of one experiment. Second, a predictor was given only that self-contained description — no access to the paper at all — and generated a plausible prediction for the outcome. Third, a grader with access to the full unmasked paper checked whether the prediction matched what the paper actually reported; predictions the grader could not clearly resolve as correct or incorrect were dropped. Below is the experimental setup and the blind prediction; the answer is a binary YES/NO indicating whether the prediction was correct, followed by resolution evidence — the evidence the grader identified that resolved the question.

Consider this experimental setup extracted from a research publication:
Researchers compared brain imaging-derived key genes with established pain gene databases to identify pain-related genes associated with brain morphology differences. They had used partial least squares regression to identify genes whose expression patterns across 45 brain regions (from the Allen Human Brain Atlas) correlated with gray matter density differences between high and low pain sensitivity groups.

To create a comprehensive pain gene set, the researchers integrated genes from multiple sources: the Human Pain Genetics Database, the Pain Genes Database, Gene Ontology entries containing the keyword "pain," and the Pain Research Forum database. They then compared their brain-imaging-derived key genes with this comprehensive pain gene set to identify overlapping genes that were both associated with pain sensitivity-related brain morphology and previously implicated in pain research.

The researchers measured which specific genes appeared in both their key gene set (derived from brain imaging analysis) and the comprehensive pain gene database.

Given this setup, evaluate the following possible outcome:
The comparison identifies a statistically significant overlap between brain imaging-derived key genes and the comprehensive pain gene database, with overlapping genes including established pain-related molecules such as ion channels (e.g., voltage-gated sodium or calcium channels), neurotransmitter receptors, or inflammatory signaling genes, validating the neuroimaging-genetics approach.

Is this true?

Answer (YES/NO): NO